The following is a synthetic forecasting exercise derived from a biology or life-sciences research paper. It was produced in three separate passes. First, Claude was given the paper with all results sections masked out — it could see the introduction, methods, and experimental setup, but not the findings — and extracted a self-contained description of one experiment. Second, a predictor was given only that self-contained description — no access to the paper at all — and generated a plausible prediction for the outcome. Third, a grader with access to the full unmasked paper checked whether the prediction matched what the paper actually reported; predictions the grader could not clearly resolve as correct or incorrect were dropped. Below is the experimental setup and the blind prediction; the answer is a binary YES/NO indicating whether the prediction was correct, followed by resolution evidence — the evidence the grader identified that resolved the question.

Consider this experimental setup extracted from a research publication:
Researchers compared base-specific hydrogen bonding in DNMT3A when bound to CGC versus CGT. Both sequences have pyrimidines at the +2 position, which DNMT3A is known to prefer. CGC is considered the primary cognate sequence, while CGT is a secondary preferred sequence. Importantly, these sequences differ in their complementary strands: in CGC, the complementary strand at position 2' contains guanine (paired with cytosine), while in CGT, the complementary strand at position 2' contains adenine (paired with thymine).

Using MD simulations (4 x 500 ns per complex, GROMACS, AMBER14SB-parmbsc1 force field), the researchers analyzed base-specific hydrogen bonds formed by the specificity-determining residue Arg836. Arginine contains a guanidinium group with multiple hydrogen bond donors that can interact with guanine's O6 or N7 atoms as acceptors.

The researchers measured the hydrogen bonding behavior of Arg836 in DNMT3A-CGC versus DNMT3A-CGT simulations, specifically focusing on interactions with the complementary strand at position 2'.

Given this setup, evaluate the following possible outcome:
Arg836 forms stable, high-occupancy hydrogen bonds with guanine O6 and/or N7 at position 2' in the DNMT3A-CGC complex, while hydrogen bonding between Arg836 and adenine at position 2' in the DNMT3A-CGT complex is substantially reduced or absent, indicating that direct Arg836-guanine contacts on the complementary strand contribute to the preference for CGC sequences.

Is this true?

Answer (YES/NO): YES